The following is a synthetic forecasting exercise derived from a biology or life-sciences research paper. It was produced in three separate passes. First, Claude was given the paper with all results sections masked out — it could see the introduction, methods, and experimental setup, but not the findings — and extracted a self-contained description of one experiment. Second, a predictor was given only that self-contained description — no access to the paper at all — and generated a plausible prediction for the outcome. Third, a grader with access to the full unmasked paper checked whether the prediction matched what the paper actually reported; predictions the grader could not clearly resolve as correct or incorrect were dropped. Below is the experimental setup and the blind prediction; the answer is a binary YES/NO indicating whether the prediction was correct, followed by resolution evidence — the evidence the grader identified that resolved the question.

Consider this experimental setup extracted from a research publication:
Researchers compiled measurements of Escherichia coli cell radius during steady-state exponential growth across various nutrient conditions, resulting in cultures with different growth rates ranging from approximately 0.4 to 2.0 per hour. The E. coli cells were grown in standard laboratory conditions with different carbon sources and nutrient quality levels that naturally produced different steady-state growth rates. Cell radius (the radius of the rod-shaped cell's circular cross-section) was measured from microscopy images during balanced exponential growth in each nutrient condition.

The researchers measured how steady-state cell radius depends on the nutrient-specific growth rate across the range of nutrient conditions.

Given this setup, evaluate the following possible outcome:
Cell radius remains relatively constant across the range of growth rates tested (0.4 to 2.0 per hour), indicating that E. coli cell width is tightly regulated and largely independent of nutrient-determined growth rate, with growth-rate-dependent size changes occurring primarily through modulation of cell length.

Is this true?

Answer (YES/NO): NO